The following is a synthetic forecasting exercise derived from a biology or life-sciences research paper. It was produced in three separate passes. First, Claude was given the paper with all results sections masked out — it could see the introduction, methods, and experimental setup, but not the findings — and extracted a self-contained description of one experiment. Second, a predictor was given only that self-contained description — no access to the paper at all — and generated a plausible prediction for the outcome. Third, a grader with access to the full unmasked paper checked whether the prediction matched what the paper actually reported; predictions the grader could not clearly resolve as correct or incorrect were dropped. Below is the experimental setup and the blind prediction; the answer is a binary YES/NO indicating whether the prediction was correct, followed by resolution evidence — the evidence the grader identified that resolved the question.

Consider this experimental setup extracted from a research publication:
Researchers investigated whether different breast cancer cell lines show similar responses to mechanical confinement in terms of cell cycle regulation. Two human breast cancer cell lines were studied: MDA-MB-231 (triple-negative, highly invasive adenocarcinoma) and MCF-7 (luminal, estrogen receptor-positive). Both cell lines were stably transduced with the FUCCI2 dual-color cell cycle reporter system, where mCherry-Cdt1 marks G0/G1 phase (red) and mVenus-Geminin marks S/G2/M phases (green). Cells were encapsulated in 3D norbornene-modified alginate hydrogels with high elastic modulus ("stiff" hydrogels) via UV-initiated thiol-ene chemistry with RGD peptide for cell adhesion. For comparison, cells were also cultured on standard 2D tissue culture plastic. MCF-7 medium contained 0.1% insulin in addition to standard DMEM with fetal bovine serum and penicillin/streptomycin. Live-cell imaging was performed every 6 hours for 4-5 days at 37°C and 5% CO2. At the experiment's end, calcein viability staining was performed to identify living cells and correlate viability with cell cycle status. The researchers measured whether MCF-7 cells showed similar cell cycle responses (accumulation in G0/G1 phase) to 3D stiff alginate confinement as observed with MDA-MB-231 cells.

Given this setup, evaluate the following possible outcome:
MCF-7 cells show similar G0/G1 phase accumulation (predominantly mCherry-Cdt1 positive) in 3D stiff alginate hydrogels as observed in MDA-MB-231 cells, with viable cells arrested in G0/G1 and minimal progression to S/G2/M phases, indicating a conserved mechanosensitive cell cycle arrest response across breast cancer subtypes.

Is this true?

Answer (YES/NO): YES